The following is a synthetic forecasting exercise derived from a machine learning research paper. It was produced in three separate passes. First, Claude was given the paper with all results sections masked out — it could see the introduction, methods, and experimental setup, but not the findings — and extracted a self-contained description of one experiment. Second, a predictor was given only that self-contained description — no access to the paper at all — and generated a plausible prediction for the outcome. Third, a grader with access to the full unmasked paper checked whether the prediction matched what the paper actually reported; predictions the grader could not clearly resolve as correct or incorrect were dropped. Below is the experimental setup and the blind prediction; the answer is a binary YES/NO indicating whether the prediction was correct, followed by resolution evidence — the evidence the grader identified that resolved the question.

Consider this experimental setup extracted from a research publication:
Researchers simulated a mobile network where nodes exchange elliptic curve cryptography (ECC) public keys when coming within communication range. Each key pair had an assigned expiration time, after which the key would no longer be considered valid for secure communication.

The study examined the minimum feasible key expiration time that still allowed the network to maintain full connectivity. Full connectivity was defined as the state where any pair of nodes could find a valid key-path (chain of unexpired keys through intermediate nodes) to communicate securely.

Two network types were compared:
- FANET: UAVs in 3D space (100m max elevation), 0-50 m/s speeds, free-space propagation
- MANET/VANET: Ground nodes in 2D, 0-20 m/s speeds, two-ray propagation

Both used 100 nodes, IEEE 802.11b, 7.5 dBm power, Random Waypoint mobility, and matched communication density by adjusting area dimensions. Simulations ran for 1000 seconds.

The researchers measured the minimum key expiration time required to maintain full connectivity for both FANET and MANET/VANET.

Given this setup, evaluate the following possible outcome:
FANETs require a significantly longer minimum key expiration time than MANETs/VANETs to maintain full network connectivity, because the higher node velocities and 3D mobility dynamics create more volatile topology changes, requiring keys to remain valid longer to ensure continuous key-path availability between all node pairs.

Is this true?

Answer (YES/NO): NO